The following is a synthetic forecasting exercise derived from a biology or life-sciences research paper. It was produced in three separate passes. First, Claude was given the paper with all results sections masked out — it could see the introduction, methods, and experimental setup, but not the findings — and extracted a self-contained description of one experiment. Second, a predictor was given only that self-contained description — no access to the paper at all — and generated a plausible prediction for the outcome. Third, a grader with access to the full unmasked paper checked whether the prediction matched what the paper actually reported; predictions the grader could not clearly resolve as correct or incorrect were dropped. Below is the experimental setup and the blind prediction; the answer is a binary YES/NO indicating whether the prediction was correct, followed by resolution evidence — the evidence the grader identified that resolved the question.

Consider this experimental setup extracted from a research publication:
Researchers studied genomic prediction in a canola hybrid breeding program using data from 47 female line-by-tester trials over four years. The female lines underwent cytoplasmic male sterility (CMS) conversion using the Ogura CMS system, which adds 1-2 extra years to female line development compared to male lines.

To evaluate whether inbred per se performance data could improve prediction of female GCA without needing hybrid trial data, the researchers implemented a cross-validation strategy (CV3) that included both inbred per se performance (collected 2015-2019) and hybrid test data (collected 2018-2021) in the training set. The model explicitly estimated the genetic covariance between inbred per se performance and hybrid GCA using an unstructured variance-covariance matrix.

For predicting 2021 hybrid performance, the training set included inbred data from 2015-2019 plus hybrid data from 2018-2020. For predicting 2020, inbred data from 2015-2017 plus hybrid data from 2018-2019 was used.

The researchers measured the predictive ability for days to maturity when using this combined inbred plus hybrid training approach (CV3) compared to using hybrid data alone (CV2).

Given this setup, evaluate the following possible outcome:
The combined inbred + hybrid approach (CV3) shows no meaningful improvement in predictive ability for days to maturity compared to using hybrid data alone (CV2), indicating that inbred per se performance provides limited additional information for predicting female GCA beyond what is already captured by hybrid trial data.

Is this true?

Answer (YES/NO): NO